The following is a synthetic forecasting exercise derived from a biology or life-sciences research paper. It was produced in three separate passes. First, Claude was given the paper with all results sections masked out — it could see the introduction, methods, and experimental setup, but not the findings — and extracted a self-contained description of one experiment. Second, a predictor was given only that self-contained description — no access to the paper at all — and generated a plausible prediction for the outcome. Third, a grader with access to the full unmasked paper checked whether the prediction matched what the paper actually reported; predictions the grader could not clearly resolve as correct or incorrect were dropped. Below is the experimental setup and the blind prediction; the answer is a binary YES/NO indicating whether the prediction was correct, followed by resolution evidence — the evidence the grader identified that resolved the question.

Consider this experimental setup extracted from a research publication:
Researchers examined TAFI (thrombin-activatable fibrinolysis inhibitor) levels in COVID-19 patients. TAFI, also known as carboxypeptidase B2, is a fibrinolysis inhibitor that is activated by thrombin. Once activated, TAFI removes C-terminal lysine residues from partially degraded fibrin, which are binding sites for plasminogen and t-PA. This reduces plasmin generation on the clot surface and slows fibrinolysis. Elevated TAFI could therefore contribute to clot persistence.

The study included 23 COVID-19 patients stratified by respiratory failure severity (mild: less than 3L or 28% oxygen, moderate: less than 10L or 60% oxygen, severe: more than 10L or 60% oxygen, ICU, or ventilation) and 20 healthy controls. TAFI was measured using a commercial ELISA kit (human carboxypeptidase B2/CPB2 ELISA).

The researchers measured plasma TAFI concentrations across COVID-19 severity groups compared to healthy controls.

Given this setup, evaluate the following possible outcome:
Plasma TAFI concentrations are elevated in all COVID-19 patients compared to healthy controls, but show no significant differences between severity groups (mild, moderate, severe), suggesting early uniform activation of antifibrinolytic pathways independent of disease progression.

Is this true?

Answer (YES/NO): NO